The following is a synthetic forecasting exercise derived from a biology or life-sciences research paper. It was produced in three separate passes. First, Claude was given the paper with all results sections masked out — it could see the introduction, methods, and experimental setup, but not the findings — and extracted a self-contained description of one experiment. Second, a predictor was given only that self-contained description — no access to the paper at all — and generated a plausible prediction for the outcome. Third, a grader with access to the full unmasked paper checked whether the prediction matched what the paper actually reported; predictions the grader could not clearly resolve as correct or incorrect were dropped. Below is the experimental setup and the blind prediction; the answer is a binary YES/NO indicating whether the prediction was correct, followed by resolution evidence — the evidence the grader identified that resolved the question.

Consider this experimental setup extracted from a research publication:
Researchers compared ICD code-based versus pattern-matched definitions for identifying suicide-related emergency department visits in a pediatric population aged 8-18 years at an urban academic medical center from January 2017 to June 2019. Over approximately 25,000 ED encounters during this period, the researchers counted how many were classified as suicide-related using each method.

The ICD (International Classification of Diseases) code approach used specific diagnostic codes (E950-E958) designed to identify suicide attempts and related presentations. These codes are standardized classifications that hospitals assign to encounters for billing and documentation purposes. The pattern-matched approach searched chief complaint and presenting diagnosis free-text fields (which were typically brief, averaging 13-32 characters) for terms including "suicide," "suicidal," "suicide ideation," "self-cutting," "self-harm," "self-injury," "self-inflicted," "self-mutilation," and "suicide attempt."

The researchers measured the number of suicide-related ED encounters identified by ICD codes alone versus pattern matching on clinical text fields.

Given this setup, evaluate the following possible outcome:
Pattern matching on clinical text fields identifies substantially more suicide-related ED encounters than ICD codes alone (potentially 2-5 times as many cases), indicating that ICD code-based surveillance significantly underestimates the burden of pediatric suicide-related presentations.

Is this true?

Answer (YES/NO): YES